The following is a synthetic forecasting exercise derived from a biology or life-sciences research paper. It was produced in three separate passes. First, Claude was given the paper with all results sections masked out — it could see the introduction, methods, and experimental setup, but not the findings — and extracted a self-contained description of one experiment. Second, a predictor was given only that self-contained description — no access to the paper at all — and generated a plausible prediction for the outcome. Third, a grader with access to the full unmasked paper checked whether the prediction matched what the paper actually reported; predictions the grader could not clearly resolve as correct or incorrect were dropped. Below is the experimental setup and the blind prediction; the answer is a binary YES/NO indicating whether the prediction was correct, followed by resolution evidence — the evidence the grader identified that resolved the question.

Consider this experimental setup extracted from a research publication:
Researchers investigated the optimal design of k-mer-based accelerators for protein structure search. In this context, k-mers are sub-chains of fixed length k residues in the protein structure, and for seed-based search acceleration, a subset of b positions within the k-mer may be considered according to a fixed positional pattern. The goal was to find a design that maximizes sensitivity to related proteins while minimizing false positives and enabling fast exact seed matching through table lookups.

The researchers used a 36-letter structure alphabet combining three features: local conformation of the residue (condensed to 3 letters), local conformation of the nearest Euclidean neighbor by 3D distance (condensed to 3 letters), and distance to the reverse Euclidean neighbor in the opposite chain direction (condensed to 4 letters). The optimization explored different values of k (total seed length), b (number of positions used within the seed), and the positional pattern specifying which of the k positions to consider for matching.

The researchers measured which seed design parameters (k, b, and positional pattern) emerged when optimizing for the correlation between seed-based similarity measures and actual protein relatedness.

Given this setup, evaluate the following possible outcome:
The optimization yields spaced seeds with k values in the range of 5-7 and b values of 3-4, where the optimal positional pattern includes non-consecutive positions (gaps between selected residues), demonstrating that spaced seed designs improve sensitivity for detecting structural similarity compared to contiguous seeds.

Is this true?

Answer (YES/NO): NO